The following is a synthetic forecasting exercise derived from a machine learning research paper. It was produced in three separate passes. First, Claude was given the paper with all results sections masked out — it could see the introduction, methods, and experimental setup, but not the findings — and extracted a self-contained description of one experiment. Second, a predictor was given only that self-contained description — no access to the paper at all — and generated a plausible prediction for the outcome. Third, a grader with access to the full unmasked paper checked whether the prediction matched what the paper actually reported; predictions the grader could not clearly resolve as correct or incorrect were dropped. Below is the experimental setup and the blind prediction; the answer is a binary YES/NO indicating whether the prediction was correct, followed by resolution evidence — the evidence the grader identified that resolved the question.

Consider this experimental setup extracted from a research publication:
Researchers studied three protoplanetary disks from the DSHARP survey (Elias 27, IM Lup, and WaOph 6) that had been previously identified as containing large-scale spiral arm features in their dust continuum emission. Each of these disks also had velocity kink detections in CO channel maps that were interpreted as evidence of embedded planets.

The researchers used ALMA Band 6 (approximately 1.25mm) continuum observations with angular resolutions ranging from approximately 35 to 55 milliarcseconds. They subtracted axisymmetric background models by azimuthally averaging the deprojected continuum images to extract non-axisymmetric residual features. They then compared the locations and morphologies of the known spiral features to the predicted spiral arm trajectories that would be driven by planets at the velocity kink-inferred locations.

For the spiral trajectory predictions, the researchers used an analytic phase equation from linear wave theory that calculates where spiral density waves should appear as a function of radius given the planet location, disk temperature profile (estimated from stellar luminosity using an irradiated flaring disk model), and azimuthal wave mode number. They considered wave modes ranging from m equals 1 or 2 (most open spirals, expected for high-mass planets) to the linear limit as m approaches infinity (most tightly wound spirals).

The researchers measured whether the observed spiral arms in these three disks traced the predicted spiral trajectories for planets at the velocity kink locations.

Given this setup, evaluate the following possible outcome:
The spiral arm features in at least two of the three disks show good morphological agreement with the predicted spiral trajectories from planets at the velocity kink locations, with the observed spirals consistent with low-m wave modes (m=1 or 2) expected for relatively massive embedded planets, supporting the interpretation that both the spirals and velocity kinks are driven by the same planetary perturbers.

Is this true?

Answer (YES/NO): NO